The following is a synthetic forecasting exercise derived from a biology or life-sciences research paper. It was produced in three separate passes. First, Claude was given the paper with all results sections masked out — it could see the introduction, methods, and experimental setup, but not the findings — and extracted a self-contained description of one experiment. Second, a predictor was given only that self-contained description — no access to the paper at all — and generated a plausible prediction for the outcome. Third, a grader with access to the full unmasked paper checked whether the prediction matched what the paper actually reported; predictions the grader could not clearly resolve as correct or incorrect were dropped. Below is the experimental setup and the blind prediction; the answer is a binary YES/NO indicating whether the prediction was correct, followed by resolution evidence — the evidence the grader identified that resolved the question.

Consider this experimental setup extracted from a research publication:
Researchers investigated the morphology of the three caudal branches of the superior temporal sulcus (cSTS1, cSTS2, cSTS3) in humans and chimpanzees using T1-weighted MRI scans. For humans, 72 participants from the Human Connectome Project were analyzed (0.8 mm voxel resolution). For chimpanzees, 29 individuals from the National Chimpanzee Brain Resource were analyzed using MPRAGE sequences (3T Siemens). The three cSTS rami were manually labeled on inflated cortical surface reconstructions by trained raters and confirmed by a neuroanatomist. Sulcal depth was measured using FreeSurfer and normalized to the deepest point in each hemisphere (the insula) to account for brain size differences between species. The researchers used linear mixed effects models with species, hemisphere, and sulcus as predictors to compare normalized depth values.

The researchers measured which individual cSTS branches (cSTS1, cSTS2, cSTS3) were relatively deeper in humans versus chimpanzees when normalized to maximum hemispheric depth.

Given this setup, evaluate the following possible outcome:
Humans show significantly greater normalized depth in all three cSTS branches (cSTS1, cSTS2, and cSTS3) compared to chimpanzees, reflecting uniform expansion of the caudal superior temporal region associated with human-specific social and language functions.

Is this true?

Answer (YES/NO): NO